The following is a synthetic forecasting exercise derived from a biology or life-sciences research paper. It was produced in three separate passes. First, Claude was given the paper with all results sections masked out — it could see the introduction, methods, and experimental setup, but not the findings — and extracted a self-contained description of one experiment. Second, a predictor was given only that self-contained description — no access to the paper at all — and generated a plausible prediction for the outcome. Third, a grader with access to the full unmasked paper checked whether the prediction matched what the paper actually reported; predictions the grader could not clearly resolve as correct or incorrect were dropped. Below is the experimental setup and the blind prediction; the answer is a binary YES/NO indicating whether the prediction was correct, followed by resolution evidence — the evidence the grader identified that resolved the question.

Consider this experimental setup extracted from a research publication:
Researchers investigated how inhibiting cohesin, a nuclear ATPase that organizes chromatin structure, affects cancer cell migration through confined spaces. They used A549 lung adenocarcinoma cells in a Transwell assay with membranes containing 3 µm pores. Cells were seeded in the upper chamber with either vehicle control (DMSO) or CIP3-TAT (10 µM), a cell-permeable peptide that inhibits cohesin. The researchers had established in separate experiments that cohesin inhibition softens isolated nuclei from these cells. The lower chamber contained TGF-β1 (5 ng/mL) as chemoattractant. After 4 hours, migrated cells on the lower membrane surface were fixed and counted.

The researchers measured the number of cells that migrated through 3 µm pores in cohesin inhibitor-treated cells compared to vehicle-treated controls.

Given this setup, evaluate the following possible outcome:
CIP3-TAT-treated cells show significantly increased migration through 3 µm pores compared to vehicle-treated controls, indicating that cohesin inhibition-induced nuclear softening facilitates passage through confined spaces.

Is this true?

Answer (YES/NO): YES